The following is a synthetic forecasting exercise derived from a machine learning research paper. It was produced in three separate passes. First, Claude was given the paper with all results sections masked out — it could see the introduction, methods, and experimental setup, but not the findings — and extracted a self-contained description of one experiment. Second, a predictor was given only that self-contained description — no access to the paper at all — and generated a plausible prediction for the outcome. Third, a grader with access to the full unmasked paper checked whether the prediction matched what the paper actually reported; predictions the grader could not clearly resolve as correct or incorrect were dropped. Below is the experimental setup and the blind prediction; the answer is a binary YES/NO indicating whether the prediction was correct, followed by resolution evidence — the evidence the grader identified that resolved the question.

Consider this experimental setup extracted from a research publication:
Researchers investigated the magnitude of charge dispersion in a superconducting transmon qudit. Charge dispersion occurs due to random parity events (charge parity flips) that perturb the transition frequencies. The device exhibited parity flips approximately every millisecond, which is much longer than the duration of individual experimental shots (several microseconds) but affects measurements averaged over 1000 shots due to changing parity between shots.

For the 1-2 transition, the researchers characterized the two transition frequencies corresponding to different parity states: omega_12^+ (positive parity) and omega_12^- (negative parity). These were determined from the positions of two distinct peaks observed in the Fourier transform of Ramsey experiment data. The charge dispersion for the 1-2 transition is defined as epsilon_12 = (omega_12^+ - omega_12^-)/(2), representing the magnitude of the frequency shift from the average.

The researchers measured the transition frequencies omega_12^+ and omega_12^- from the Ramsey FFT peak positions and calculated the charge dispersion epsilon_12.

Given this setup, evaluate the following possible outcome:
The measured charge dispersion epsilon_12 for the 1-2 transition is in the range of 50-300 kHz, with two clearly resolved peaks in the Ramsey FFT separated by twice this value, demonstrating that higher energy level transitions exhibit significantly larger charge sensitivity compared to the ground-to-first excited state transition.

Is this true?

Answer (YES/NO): YES